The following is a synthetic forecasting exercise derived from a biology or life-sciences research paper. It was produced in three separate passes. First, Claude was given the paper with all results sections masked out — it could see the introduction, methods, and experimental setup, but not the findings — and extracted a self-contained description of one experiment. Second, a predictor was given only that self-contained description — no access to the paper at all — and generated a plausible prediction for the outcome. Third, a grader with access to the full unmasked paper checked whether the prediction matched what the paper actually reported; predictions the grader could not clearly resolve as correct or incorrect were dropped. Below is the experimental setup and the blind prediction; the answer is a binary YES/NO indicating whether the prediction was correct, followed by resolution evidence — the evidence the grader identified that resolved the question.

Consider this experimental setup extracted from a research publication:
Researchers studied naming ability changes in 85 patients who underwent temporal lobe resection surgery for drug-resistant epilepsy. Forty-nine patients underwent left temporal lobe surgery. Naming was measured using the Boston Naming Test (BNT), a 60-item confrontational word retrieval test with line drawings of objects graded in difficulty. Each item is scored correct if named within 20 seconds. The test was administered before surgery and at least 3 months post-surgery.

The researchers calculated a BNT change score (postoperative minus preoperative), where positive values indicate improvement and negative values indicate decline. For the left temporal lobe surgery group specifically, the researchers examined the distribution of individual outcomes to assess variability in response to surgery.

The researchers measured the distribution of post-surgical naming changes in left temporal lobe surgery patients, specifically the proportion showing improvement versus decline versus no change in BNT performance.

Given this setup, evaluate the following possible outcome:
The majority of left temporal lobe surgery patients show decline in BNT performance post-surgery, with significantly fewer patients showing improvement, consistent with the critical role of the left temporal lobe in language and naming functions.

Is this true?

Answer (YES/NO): YES